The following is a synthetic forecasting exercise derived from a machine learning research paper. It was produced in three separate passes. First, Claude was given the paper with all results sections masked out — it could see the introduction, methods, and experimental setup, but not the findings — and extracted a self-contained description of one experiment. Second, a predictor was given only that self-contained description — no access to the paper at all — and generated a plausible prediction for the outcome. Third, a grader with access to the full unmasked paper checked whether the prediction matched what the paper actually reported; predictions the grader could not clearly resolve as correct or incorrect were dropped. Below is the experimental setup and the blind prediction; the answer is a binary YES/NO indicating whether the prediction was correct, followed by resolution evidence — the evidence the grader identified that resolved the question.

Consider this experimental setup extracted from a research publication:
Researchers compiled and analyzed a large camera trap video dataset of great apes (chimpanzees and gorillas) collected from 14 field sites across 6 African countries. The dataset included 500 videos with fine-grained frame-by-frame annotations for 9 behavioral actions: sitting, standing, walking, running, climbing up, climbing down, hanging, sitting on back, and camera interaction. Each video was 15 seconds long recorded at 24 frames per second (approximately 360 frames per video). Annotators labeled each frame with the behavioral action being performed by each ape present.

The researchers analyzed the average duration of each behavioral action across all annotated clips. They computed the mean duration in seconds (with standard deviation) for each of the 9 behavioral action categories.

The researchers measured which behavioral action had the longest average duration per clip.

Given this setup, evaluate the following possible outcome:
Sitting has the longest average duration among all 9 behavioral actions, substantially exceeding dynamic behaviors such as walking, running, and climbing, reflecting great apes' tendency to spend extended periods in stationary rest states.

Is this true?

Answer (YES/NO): YES